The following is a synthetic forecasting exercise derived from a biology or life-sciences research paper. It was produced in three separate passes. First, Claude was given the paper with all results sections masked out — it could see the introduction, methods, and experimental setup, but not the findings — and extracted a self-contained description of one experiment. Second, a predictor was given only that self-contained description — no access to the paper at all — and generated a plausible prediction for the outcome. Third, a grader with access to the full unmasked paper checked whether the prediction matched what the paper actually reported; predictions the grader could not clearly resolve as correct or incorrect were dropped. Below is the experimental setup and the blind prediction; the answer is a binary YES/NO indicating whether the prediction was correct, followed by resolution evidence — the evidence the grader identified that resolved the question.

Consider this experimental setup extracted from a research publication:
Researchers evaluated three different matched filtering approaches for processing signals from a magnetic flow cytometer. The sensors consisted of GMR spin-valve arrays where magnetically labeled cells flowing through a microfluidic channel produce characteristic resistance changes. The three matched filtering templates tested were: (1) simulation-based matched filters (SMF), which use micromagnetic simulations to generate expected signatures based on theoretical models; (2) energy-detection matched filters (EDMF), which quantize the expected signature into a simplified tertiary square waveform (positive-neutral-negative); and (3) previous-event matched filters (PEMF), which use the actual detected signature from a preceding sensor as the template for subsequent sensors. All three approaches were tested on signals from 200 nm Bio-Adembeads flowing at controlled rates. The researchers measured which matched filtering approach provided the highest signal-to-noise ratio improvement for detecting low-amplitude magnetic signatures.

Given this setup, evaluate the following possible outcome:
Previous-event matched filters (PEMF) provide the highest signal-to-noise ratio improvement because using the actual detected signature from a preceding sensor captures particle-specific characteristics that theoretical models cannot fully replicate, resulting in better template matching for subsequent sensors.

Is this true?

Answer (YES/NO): YES